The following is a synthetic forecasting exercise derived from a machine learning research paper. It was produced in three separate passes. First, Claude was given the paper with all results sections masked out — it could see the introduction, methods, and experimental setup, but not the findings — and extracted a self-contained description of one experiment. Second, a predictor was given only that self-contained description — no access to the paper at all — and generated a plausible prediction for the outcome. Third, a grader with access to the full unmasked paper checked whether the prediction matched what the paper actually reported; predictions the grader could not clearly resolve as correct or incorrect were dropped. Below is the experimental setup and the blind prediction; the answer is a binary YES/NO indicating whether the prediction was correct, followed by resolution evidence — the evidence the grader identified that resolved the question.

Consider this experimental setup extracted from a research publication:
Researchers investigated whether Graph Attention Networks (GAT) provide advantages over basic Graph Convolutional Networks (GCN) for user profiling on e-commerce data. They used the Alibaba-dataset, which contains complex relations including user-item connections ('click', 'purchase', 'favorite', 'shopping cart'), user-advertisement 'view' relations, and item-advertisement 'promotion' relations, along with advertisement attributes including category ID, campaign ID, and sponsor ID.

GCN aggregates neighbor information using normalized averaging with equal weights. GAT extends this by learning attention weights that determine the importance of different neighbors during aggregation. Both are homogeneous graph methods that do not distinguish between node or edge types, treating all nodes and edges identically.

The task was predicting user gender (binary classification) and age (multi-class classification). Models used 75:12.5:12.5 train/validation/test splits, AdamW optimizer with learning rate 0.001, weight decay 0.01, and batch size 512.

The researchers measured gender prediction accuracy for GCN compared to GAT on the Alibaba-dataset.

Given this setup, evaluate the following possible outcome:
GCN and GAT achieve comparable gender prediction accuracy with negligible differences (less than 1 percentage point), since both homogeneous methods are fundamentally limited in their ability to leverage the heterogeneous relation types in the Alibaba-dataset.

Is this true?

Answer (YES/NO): YES